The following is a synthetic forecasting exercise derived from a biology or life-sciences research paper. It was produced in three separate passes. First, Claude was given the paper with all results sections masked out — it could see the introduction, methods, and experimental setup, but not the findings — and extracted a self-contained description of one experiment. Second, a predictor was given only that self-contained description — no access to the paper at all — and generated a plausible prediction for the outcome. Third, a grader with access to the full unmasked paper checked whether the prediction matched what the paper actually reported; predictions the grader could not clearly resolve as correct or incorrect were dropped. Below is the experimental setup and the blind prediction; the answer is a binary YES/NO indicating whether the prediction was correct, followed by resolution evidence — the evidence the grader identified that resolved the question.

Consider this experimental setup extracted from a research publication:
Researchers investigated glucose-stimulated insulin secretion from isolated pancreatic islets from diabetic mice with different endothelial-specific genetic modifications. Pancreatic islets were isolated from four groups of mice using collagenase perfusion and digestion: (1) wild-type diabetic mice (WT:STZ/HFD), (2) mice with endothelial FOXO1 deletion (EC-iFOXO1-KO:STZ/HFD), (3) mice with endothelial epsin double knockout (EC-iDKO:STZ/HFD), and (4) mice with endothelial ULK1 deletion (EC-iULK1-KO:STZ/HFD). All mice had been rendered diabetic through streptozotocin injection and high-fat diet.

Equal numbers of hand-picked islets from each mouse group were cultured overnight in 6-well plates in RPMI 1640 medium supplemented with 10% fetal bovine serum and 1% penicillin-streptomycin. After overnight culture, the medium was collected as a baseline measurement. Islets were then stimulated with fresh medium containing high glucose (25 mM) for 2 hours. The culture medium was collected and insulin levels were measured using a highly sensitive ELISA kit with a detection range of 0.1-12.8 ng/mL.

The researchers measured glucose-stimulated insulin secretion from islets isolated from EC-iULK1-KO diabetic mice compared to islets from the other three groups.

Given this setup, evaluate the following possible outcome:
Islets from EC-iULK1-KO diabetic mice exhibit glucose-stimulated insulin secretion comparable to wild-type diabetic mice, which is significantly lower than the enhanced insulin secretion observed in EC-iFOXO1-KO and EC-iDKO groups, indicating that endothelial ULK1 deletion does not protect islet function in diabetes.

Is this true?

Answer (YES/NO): NO